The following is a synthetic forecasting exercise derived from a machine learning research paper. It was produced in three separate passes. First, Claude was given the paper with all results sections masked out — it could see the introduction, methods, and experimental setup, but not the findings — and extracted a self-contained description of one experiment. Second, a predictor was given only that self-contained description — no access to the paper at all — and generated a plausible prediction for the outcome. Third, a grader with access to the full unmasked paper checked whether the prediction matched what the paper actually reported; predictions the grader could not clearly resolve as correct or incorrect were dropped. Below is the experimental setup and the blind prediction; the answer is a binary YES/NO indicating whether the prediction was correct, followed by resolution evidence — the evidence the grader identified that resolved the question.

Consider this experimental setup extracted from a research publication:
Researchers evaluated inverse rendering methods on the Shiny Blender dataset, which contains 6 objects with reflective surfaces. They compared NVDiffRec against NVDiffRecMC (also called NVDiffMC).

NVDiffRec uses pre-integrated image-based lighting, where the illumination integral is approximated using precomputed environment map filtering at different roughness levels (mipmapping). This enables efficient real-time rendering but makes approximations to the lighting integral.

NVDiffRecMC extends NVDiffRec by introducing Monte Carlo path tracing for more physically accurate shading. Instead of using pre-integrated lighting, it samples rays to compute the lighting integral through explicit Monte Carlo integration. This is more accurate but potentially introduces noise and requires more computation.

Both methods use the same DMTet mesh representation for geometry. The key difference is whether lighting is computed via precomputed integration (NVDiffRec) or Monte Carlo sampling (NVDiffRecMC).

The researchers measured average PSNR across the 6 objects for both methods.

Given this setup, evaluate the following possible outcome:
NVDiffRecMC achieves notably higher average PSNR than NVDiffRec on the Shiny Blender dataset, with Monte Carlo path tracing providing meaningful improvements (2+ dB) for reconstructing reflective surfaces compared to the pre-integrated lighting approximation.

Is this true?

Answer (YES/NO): NO